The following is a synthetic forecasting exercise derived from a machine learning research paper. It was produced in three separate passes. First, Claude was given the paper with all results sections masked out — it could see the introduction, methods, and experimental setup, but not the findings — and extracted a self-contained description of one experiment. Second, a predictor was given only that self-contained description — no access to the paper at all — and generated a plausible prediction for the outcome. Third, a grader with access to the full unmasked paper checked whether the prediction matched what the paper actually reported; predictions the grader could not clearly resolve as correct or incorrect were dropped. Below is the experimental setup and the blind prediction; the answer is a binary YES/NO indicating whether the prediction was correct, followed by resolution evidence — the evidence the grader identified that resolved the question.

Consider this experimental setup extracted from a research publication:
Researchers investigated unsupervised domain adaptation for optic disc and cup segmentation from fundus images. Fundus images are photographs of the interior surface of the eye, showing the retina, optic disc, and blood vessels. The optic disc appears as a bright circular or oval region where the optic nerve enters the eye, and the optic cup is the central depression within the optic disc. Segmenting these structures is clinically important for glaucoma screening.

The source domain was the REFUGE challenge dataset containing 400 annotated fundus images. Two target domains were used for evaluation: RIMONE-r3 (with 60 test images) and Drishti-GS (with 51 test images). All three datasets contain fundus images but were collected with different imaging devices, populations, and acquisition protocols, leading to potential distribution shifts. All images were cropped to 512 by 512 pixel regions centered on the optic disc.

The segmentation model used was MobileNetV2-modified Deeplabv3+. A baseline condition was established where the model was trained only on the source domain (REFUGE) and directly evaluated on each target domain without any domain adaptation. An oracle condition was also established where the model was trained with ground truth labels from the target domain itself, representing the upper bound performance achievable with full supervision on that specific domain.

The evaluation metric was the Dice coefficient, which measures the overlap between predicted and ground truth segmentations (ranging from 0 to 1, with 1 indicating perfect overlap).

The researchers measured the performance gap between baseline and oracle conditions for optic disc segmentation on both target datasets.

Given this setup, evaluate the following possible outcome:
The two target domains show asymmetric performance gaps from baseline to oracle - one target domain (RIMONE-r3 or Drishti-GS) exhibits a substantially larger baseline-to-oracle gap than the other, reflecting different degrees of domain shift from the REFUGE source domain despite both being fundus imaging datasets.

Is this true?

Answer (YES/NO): YES